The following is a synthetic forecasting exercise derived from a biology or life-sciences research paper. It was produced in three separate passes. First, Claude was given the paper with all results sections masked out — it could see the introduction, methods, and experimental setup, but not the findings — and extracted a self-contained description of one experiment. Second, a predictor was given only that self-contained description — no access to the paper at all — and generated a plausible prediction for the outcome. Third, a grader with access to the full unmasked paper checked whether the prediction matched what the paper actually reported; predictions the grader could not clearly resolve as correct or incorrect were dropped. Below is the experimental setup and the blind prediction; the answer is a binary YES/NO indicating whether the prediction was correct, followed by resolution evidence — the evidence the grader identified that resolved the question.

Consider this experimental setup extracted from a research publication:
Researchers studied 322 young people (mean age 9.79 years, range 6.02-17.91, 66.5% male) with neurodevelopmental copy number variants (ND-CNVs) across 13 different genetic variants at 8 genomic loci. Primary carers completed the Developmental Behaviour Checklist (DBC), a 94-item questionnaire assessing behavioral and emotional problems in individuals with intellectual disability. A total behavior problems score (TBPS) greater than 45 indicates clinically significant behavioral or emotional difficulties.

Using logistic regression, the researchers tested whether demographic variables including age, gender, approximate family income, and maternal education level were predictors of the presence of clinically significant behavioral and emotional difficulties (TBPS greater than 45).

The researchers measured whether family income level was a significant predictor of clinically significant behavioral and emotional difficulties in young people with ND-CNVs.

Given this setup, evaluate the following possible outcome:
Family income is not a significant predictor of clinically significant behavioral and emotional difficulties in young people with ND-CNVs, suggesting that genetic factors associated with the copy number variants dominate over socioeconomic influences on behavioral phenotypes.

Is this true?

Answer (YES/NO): NO